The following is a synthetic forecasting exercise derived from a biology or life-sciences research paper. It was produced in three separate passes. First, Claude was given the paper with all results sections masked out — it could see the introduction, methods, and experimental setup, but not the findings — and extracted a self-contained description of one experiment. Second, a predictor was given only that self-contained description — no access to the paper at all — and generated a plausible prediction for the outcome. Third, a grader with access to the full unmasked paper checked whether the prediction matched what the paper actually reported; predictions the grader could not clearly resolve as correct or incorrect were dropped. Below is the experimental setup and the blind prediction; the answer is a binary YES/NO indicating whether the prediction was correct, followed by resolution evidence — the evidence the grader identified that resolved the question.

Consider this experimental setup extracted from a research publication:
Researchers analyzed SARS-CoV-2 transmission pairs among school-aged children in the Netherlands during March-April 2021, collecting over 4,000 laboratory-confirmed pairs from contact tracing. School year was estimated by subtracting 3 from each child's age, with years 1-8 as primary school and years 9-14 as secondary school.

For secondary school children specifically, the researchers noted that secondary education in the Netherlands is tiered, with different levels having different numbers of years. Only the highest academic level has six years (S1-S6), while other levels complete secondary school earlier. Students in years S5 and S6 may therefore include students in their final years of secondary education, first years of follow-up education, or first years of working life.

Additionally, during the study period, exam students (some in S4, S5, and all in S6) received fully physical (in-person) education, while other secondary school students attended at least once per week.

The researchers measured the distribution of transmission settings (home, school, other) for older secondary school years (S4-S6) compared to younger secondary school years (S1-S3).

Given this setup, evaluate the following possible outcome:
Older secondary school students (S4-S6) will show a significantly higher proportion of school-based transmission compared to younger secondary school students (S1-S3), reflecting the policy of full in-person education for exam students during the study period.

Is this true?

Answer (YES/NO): NO